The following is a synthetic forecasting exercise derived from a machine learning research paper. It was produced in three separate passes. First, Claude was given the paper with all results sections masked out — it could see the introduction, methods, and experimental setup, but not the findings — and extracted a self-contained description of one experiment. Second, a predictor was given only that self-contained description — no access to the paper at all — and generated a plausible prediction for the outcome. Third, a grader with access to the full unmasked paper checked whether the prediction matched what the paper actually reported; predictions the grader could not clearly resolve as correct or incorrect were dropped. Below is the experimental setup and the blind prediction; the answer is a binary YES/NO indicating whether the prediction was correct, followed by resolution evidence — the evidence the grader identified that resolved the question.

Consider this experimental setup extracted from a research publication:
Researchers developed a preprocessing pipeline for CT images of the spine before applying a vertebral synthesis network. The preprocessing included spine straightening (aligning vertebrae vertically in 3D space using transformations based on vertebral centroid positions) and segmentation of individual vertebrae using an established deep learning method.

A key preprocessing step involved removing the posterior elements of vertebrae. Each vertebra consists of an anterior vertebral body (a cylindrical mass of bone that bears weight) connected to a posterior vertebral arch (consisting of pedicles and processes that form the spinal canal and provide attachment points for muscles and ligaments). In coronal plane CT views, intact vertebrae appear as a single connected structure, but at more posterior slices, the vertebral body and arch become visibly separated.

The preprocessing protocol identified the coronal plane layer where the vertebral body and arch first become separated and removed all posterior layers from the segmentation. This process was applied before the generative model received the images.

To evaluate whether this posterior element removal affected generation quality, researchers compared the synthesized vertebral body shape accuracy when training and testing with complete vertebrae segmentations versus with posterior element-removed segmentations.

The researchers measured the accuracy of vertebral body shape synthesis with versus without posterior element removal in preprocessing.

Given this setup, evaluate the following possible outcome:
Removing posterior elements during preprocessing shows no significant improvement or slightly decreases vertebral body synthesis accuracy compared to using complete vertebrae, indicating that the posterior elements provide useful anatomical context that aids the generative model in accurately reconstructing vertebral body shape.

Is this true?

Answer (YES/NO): NO